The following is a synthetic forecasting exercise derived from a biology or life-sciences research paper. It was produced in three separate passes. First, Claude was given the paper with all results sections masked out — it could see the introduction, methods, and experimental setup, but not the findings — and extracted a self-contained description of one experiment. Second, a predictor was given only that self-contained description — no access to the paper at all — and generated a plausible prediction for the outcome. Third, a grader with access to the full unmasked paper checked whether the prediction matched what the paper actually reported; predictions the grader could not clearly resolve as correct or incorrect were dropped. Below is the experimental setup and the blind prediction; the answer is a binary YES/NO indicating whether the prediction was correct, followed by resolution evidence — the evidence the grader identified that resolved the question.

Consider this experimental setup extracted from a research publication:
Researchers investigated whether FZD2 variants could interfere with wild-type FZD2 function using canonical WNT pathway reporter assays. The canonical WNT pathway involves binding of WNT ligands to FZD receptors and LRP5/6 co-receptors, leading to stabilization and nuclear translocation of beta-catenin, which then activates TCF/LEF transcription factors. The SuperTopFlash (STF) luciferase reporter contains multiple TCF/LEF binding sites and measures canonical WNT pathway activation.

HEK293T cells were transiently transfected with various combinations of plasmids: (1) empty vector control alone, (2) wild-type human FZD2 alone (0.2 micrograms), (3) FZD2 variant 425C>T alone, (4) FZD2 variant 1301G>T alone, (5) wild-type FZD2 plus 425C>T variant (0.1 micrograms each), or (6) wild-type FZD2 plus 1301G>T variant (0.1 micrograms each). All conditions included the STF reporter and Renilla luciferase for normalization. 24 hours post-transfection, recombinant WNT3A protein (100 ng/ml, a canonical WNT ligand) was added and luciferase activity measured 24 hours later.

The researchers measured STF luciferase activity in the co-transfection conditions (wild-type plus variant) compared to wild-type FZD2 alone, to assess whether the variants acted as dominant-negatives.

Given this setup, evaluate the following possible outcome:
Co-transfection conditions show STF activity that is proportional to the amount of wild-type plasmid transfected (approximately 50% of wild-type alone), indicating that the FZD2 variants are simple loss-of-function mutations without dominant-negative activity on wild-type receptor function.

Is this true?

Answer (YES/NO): NO